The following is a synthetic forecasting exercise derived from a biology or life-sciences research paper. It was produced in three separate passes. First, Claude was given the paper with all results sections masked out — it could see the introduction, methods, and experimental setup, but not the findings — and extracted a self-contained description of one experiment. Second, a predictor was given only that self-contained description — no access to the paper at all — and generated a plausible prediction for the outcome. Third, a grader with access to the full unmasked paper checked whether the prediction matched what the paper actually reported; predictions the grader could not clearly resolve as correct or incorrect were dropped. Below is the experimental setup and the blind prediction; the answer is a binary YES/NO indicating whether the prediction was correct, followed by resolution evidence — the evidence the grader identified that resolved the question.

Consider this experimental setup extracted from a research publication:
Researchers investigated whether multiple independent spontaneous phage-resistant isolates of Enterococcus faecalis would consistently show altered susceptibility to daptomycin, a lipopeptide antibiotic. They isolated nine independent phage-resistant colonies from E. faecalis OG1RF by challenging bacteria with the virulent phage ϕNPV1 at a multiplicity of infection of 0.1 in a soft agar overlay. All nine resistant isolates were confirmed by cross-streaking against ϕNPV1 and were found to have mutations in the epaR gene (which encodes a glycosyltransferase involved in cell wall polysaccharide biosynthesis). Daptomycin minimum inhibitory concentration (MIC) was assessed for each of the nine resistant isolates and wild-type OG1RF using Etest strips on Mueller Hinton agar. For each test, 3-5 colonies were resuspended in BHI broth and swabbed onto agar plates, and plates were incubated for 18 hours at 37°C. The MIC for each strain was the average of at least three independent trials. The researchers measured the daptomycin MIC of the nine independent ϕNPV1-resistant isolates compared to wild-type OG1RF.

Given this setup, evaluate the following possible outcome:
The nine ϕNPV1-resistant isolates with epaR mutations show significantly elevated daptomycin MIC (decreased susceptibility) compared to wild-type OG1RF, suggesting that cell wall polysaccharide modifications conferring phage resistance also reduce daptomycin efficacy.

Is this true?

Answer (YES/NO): NO